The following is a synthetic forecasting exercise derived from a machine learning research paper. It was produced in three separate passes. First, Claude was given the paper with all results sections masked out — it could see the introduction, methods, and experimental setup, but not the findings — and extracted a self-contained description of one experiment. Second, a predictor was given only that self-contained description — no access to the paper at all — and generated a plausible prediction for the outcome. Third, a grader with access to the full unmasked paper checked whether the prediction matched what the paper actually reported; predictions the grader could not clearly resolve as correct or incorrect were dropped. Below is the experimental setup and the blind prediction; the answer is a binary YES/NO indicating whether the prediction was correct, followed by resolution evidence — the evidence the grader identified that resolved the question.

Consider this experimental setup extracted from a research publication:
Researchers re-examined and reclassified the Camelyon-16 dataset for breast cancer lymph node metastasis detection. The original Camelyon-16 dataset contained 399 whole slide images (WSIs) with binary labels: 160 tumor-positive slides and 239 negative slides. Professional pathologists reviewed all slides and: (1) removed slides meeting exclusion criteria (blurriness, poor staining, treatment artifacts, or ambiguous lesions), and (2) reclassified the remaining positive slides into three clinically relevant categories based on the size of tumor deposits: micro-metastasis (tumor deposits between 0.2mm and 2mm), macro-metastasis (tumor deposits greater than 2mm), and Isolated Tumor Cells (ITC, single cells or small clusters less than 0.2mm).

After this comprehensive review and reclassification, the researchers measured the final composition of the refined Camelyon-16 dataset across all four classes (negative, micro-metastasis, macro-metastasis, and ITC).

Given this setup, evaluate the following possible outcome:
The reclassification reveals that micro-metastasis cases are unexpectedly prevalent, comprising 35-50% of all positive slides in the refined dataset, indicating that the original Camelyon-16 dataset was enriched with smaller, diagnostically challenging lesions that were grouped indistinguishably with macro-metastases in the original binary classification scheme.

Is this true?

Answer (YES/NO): YES